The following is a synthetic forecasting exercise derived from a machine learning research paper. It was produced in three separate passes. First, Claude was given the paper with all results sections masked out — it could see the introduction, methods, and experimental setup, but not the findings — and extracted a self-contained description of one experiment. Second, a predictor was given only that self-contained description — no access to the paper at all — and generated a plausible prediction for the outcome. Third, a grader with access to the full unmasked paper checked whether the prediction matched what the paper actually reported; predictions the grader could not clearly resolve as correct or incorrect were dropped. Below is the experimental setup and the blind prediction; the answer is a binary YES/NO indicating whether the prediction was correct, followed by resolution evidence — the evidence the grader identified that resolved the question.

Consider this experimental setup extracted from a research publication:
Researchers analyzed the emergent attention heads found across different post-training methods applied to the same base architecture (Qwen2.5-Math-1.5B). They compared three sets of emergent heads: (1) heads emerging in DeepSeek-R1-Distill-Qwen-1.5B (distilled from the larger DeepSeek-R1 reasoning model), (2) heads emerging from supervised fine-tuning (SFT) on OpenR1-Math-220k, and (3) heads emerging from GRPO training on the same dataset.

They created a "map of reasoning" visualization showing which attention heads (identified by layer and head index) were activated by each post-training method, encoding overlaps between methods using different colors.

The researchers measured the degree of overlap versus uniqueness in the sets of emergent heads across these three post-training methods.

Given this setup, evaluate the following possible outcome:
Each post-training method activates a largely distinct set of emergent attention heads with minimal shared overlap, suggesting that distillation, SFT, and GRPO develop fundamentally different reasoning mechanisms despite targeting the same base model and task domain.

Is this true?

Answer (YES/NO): YES